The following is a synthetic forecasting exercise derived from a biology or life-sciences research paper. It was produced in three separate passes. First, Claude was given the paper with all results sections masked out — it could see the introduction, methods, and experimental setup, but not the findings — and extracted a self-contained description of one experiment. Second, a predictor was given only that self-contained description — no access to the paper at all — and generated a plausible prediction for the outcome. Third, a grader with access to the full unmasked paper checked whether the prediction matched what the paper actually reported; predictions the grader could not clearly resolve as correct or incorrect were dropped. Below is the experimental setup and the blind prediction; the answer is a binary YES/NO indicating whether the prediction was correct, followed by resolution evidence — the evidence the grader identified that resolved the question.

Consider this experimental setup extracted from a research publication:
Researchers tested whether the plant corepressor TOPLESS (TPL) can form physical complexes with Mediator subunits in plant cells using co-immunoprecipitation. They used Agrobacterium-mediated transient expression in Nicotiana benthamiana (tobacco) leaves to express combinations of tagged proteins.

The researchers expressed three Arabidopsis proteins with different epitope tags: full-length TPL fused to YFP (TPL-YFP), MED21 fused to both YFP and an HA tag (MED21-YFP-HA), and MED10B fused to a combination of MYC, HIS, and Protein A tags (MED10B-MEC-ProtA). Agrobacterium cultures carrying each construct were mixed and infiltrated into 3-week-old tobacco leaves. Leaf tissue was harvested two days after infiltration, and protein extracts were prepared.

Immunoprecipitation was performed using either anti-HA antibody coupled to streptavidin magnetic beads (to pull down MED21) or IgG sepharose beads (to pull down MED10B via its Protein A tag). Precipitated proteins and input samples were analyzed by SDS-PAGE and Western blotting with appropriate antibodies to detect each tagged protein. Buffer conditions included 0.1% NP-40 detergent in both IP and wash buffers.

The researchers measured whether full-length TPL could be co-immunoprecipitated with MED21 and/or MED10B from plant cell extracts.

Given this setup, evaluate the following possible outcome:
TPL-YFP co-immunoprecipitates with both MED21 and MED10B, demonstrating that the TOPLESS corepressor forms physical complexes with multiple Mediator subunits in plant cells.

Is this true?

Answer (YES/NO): YES